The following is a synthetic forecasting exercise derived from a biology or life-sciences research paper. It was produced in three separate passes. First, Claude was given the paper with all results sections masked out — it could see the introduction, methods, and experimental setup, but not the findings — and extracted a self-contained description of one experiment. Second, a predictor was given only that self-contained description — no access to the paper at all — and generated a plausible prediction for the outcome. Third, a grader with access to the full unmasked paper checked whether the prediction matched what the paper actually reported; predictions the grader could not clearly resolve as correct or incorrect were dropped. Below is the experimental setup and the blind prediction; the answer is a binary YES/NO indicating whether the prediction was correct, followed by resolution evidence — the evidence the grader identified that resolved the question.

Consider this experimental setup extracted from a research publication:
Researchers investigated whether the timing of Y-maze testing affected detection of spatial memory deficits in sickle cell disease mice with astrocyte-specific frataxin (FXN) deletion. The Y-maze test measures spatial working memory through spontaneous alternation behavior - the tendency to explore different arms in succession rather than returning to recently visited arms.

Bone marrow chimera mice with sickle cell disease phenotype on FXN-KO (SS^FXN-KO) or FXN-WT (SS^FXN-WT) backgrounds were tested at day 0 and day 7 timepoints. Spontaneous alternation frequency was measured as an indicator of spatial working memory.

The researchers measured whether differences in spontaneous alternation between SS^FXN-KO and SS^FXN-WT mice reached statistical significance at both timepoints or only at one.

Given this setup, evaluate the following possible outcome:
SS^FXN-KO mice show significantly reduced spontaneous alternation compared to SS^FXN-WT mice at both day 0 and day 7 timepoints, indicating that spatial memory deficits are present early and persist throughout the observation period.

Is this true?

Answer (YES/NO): NO